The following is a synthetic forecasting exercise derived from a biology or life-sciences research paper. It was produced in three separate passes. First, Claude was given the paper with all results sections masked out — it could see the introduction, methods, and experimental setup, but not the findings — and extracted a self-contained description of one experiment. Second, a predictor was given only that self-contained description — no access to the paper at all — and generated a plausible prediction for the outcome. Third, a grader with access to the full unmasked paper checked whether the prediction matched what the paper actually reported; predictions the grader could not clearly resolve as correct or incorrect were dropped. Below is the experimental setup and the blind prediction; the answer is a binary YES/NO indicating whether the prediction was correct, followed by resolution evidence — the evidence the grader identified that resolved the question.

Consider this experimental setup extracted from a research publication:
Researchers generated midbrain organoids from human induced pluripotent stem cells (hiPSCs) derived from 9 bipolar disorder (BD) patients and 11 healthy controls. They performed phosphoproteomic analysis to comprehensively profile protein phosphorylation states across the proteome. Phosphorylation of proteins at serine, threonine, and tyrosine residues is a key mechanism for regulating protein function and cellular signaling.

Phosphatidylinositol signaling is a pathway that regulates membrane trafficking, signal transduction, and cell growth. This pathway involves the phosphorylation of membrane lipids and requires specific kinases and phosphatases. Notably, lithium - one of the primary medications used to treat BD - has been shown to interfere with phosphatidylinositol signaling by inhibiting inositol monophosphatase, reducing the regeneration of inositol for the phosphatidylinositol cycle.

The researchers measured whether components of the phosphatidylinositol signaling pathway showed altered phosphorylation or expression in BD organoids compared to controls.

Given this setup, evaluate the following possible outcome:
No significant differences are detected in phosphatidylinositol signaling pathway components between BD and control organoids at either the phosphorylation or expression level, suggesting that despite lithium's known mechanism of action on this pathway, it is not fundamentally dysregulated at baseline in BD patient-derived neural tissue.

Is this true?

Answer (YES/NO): NO